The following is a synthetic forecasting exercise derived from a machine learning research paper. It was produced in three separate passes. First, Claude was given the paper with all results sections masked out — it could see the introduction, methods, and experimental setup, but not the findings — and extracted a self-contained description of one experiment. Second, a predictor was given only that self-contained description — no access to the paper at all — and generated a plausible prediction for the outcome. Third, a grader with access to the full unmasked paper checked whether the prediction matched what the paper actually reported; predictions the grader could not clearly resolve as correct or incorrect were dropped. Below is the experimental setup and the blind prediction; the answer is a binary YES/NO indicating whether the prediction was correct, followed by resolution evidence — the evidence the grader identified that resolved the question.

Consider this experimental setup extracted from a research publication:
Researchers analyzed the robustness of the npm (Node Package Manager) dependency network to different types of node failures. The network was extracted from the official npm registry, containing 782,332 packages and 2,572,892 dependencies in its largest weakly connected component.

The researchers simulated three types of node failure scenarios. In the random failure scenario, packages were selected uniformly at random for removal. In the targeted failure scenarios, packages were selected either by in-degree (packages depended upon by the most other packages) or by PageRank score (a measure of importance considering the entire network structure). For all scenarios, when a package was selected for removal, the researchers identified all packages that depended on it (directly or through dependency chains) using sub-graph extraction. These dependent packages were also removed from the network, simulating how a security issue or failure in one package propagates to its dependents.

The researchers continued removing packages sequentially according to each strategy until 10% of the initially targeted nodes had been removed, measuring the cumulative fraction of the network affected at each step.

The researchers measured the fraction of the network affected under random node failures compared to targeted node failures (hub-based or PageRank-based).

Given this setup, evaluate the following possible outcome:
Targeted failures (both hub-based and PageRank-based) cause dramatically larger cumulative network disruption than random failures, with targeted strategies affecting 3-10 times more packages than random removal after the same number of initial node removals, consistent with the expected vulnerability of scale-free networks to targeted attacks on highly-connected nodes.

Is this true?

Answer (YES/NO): YES